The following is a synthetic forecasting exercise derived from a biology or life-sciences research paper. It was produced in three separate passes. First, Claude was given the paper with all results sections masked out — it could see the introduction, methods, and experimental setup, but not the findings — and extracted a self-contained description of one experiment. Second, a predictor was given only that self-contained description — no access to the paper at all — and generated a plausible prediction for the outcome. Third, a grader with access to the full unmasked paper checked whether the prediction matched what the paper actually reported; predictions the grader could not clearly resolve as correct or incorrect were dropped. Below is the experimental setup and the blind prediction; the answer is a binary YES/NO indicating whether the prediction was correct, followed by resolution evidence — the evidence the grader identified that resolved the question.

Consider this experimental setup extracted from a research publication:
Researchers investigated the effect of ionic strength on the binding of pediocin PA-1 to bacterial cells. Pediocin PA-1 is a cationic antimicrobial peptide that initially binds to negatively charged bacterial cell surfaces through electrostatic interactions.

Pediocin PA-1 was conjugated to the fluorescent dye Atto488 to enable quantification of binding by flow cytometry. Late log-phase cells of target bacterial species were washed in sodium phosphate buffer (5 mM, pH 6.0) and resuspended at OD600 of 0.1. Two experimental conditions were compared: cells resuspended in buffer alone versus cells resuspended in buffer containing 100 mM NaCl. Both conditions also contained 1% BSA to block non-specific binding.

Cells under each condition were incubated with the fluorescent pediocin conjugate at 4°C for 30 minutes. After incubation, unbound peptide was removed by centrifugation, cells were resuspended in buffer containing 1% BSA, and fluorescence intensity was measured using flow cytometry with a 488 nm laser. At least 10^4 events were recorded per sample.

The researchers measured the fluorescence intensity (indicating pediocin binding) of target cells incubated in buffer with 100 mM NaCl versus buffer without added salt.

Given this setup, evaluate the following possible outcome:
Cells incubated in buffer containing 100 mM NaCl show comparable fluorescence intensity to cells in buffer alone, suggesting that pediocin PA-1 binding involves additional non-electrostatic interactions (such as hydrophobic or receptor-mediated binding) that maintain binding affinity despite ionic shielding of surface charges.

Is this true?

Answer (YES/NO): NO